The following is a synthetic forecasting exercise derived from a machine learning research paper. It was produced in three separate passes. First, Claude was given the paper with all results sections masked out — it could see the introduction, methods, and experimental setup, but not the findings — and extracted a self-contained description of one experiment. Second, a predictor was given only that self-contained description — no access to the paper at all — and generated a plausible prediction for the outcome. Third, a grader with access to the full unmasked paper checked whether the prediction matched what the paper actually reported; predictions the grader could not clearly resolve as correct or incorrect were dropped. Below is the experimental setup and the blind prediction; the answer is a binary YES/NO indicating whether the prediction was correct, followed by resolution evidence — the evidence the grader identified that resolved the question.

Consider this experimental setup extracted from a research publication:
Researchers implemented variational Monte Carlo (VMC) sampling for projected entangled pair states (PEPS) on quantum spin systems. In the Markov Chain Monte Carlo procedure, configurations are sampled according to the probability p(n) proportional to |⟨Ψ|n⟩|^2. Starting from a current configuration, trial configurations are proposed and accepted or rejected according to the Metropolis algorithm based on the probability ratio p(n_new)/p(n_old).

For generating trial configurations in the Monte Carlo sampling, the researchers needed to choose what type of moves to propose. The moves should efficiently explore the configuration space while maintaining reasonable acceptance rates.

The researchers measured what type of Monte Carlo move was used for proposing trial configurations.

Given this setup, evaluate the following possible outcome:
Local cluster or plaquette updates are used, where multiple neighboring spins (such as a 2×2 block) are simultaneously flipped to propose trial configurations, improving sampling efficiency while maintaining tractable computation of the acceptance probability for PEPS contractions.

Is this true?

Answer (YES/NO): NO